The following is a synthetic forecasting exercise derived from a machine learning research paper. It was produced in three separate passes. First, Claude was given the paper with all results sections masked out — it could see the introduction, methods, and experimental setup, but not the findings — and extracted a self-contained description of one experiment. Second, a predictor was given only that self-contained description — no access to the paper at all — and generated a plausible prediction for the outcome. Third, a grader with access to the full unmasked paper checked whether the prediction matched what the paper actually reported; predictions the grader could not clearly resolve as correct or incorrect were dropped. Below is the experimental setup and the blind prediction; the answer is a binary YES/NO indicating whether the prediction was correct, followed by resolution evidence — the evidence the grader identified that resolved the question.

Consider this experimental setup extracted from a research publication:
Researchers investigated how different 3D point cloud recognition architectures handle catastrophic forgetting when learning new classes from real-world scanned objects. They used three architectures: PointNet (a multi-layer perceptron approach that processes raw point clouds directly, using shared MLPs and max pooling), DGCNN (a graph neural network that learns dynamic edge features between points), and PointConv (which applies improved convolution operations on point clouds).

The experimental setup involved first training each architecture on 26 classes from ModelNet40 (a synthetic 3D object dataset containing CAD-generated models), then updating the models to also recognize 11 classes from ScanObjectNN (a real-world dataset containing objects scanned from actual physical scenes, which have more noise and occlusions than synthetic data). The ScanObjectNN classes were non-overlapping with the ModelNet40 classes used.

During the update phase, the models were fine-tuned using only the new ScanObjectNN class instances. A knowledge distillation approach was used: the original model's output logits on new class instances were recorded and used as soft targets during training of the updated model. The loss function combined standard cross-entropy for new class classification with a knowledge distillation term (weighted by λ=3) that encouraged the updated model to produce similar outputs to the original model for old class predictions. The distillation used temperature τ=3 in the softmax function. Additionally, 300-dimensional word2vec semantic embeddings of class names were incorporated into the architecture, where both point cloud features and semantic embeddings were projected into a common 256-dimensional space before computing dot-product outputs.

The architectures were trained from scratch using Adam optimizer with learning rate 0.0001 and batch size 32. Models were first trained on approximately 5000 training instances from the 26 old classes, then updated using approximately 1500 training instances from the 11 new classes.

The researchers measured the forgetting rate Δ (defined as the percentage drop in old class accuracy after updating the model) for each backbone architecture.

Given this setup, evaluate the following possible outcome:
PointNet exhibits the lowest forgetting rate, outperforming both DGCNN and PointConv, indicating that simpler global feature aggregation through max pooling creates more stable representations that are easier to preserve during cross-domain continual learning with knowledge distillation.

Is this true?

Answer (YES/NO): YES